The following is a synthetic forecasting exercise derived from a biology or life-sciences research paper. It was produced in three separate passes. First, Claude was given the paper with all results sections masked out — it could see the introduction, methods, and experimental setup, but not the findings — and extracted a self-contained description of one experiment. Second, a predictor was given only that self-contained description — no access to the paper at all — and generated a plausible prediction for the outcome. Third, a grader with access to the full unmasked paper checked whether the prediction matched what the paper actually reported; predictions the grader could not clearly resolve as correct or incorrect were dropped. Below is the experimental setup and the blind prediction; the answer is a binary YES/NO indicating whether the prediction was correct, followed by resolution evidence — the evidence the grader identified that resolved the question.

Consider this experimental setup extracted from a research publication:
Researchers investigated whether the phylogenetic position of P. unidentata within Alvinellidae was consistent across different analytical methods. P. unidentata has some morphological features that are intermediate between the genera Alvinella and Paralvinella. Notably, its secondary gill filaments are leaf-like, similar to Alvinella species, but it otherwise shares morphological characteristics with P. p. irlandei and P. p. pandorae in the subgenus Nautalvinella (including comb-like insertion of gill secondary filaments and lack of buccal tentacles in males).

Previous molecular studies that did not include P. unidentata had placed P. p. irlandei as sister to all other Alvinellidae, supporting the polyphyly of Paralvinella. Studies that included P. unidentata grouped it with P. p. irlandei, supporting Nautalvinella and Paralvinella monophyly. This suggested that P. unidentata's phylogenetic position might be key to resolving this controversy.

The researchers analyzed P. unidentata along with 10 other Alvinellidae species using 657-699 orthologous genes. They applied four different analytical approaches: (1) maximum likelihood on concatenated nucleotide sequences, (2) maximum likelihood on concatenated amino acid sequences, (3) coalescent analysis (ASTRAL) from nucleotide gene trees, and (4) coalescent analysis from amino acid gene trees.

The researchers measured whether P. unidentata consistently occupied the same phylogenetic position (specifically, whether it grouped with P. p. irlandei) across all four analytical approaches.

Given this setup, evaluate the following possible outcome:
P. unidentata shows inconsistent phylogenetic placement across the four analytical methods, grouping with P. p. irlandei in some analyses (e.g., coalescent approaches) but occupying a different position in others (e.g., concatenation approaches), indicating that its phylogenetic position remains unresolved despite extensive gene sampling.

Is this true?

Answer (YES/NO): NO